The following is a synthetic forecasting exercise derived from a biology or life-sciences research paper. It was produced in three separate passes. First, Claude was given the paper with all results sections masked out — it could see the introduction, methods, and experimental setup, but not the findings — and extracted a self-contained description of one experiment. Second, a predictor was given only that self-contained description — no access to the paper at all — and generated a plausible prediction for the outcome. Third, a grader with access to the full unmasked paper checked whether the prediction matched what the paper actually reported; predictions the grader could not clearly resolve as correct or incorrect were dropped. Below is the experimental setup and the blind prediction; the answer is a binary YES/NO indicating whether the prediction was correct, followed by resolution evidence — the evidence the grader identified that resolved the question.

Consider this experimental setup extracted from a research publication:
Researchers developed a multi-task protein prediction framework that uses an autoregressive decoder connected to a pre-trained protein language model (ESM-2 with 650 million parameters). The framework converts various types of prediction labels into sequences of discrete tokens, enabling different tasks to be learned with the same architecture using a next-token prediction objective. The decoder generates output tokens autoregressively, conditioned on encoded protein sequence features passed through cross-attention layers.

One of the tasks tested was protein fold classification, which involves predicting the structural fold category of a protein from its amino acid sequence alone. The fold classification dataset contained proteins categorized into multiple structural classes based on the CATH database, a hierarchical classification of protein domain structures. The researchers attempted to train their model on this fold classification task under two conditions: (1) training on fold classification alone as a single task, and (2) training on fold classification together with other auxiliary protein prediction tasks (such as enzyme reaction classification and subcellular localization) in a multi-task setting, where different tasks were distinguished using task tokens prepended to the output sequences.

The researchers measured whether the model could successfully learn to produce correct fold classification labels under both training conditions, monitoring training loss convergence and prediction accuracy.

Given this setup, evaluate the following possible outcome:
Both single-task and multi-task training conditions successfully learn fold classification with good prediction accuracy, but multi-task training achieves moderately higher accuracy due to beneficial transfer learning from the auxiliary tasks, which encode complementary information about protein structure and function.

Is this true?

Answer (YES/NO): NO